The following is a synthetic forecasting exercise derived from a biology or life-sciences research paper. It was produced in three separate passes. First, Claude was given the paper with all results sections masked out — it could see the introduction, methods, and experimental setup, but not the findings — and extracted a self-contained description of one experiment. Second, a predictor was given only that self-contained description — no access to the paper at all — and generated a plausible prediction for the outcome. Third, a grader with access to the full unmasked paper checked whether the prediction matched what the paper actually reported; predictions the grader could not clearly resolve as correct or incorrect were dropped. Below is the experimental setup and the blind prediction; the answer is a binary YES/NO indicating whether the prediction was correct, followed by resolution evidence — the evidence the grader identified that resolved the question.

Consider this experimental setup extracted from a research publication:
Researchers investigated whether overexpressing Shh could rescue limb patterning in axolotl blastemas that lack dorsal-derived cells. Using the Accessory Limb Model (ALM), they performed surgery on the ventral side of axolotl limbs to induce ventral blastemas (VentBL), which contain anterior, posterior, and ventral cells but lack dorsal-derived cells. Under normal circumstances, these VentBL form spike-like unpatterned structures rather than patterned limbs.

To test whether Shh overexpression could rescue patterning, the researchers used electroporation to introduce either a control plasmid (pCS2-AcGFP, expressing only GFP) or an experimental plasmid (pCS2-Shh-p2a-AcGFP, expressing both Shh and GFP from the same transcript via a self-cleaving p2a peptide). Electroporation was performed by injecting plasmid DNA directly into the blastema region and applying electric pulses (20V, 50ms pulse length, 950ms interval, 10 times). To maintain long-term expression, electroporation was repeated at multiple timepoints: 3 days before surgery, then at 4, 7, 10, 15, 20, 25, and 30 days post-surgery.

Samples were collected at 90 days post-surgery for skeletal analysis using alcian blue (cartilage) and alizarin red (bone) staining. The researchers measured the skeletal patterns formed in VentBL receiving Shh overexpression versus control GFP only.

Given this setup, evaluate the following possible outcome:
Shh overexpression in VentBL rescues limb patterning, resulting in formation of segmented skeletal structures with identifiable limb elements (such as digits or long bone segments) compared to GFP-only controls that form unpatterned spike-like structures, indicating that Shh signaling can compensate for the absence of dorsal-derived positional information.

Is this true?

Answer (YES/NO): YES